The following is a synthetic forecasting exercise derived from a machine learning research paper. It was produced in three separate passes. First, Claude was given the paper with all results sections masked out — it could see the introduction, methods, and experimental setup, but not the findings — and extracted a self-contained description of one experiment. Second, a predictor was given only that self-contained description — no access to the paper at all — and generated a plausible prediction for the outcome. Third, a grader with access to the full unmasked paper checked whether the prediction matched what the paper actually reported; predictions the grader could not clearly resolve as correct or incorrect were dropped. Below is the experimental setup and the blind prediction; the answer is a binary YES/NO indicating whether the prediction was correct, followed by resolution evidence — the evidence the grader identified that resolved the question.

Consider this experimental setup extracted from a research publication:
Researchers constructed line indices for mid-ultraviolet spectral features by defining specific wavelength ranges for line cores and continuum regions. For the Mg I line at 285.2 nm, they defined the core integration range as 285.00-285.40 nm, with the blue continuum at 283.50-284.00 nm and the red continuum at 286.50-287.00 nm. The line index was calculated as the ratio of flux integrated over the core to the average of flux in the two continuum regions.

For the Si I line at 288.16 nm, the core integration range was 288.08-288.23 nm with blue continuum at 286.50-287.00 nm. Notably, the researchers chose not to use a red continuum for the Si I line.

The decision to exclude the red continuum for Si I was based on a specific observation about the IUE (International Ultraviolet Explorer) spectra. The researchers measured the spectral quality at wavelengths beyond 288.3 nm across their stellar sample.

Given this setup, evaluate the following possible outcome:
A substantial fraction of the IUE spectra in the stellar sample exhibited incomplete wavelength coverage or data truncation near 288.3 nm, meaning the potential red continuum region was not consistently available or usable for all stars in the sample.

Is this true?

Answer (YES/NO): NO